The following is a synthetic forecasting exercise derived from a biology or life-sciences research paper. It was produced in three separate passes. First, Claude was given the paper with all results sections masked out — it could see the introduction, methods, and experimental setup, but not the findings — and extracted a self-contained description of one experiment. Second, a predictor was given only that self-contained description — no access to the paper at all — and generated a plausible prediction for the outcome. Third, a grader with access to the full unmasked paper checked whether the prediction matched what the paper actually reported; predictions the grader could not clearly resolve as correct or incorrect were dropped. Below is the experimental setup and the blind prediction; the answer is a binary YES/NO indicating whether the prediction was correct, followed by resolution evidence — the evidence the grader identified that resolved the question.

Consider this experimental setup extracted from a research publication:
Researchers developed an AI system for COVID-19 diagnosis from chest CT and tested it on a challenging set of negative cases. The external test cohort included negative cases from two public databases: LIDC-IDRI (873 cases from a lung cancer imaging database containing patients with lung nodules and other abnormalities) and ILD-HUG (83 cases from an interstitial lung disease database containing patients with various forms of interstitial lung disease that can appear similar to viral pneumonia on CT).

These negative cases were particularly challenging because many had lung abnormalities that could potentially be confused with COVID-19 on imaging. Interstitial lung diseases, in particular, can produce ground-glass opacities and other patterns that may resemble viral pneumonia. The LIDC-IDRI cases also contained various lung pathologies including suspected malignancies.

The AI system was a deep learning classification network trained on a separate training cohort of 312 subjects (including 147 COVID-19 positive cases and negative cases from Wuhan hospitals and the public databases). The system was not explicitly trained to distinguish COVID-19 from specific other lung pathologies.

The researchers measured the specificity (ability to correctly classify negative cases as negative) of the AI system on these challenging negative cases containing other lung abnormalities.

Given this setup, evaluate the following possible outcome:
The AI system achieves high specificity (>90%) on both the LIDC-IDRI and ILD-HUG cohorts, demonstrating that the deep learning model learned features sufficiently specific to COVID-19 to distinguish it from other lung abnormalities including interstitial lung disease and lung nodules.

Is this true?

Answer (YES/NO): NO